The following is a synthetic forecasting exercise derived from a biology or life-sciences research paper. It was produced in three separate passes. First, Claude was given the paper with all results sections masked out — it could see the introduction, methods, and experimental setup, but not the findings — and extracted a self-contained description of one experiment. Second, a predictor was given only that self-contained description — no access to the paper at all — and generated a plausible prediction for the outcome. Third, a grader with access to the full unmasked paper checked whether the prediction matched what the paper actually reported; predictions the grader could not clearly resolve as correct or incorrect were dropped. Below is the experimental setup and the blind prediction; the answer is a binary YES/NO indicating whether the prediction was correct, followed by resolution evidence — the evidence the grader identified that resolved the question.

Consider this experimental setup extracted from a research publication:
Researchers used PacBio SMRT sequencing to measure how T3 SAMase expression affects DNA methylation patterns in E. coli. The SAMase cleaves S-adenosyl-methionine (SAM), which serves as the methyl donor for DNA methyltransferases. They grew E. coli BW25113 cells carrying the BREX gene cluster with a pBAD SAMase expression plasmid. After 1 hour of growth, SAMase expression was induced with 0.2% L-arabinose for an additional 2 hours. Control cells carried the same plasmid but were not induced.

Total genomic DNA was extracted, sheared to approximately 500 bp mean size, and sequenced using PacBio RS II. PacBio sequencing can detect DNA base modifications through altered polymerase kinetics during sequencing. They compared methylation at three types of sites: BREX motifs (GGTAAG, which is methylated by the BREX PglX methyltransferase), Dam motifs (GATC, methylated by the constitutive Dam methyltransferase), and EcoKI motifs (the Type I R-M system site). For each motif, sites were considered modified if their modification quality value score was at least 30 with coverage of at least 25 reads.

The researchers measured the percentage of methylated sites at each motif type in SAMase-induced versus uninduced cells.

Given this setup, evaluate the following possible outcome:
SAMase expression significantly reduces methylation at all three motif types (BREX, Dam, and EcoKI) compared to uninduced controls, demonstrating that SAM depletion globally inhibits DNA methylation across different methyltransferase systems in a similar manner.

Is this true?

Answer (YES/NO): NO